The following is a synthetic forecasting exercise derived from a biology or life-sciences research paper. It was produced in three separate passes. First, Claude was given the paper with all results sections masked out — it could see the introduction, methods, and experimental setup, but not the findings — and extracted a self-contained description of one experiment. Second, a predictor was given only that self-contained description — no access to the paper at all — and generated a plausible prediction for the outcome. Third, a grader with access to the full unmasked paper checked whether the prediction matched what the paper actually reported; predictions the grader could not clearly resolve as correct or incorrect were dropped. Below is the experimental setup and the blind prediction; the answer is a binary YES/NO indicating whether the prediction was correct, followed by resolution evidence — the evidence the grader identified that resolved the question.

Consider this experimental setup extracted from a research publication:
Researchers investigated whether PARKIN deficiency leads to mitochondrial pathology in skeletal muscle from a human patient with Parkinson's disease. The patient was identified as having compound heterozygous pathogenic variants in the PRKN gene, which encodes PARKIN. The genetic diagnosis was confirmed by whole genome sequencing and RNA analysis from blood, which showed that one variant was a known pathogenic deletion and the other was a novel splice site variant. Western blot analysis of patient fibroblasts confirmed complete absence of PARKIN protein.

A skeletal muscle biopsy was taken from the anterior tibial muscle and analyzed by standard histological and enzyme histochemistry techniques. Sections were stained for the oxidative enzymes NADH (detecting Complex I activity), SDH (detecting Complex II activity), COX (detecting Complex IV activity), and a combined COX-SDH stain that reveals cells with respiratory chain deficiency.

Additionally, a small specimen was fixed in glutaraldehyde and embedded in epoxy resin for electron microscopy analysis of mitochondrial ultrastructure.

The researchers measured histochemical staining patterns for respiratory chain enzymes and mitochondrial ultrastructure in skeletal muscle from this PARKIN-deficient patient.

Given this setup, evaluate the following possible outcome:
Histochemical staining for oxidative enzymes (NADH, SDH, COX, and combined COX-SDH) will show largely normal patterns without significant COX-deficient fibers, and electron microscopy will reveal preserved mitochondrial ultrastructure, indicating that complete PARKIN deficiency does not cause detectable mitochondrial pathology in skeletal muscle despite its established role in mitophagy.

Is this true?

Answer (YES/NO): YES